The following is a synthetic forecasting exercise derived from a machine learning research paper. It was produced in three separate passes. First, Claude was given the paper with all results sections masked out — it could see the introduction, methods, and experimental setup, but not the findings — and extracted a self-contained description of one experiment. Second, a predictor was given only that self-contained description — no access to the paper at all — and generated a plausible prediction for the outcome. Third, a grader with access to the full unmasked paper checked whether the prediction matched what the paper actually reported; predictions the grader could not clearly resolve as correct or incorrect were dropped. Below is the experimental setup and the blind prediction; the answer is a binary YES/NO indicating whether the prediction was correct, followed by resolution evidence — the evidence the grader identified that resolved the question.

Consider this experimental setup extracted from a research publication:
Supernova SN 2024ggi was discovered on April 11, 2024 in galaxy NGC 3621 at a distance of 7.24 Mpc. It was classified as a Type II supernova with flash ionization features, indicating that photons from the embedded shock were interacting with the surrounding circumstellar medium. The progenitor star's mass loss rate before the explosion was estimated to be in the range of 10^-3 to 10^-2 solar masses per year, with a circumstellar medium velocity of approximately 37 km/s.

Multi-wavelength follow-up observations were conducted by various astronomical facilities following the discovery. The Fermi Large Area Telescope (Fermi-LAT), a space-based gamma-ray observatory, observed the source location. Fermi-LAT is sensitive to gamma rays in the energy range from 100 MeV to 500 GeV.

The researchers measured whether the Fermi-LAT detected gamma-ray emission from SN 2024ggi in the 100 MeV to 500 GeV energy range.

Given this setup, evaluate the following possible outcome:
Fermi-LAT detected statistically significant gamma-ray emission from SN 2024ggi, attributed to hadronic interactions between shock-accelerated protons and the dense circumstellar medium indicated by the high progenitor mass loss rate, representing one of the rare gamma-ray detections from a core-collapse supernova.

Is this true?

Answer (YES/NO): NO